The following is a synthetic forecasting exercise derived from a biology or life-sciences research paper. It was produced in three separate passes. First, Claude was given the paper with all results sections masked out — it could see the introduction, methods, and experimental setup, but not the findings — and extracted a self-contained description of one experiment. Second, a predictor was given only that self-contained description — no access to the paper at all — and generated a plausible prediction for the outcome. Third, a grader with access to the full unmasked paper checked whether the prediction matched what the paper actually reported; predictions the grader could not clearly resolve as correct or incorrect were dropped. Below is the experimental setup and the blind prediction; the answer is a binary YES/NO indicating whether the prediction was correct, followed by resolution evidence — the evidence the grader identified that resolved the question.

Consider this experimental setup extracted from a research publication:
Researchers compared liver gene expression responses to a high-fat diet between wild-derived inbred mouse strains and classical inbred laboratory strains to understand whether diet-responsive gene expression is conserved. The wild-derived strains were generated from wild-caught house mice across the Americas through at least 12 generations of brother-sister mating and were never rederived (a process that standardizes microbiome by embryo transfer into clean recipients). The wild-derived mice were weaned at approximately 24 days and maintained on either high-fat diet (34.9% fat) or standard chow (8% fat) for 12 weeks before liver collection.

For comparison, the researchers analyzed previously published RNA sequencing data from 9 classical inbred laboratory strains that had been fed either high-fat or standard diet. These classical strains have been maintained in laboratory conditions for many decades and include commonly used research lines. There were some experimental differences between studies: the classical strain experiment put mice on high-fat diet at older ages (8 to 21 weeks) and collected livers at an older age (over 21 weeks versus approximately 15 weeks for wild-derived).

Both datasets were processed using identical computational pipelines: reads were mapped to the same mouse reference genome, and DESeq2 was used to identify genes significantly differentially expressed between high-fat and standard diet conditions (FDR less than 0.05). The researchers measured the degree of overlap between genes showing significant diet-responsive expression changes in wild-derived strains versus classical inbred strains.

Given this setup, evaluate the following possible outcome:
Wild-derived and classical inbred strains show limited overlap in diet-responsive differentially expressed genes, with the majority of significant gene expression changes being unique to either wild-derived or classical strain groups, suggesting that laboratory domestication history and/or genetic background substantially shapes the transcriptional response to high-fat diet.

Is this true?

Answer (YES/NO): NO